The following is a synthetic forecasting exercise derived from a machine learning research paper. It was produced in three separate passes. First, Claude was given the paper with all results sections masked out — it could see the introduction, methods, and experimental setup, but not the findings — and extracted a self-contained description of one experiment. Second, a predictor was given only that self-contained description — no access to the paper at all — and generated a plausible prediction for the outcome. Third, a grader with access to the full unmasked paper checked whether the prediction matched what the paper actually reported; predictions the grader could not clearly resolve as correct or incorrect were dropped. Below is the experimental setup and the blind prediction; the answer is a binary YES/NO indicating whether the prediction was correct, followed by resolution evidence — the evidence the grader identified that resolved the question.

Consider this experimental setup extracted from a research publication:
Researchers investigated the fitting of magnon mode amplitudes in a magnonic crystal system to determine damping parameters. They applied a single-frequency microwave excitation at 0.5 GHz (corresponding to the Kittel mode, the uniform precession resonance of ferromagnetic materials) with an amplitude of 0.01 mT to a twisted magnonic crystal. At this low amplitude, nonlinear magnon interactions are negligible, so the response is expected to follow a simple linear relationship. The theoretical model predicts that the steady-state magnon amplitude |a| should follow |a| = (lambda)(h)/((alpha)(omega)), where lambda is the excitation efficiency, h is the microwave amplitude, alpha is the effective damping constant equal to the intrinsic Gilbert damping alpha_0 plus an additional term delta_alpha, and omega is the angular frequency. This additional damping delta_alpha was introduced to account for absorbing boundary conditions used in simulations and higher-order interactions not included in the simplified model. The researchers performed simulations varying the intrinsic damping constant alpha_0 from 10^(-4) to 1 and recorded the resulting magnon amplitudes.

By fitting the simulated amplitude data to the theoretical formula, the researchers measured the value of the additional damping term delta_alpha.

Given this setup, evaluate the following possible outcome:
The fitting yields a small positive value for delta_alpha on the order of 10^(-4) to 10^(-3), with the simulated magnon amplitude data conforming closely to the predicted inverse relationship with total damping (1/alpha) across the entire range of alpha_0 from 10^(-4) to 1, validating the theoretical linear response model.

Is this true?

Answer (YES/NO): NO